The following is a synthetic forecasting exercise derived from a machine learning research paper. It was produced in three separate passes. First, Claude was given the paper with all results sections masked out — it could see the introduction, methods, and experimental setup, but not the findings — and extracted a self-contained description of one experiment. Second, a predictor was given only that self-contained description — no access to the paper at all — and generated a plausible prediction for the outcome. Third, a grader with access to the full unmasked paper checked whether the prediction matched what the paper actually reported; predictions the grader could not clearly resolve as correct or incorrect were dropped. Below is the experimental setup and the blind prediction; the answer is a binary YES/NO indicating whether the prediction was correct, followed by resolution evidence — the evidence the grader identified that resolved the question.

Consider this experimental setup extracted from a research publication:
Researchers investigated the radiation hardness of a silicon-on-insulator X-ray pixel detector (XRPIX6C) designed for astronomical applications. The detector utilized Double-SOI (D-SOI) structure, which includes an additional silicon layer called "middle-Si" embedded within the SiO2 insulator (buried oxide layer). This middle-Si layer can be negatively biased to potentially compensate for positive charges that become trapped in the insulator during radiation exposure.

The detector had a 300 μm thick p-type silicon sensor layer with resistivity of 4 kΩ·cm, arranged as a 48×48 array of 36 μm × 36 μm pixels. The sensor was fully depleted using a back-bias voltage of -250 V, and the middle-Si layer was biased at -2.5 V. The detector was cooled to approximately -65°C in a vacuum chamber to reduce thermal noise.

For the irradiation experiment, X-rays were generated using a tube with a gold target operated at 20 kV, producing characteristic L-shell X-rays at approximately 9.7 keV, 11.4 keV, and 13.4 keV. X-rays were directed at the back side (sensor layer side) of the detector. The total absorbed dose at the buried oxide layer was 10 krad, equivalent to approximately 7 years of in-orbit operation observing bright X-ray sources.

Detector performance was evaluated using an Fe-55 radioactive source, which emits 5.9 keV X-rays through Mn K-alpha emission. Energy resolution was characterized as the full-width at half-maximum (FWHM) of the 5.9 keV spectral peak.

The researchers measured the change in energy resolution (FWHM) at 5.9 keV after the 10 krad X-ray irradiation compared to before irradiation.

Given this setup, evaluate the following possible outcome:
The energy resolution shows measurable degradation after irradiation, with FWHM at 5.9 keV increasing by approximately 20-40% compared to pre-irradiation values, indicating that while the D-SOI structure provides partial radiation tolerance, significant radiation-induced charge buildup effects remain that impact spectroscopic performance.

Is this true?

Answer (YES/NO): NO